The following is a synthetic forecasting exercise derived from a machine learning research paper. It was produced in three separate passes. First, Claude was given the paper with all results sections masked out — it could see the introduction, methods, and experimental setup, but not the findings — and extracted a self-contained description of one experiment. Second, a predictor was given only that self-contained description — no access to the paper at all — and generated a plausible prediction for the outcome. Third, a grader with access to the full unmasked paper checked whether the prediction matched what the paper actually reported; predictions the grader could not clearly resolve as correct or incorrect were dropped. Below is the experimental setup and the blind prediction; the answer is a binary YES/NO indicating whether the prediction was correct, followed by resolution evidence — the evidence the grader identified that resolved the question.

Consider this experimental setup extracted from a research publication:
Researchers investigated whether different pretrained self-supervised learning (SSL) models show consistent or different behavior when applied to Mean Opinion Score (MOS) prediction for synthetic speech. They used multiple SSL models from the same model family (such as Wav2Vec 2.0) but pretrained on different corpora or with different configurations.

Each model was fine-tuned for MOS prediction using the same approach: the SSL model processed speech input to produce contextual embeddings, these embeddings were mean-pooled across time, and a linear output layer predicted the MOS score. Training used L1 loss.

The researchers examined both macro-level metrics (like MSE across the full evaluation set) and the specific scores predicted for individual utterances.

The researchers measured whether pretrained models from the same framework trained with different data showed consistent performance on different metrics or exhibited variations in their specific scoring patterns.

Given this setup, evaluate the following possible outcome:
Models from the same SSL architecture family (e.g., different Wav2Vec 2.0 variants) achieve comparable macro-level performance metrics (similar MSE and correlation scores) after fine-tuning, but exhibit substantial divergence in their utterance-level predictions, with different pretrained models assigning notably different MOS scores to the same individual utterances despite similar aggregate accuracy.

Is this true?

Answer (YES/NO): YES